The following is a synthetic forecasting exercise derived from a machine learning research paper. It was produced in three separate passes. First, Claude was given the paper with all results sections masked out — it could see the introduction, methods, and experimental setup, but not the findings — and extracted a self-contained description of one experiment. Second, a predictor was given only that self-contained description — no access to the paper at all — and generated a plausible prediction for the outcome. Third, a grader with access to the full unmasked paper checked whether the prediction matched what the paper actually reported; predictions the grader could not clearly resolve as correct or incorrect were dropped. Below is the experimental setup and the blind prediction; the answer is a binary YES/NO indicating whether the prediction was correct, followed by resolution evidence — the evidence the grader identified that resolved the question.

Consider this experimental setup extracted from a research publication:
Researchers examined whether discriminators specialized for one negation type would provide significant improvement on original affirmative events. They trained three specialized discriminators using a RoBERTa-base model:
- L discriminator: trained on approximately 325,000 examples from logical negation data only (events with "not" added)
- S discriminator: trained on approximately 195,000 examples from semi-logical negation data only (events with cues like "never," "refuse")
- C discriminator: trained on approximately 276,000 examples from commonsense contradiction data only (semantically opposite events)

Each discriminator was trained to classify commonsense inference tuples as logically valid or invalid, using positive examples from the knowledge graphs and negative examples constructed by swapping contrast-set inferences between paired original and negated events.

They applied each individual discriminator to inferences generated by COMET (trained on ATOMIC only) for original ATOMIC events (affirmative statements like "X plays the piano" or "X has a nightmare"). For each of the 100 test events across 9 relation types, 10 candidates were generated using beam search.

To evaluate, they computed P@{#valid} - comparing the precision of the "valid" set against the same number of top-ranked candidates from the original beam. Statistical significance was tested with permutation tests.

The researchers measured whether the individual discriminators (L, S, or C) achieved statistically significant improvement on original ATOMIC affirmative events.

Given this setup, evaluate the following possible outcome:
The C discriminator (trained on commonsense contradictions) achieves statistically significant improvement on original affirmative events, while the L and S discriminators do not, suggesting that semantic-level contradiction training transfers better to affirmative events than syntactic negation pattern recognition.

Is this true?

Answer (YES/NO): NO